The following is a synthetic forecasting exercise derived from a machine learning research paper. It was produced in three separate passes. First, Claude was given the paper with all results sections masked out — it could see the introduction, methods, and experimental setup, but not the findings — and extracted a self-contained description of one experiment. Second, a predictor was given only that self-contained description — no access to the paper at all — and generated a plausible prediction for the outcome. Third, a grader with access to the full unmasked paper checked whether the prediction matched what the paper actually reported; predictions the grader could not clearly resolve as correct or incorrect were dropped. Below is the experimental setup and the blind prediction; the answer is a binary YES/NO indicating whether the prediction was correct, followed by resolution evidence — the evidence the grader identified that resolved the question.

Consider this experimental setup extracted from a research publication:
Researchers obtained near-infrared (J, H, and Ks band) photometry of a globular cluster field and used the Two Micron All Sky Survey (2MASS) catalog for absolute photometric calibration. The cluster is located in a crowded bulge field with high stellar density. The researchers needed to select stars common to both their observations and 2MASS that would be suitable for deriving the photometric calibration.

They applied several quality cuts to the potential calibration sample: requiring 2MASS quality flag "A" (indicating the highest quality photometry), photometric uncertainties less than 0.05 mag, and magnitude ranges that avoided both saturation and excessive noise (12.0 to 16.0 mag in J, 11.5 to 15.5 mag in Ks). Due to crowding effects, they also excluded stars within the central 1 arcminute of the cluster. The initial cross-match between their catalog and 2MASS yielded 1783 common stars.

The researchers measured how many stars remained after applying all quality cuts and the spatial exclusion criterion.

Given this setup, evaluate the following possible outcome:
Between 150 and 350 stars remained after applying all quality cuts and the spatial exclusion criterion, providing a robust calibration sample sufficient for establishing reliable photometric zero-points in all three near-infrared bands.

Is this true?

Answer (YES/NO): NO